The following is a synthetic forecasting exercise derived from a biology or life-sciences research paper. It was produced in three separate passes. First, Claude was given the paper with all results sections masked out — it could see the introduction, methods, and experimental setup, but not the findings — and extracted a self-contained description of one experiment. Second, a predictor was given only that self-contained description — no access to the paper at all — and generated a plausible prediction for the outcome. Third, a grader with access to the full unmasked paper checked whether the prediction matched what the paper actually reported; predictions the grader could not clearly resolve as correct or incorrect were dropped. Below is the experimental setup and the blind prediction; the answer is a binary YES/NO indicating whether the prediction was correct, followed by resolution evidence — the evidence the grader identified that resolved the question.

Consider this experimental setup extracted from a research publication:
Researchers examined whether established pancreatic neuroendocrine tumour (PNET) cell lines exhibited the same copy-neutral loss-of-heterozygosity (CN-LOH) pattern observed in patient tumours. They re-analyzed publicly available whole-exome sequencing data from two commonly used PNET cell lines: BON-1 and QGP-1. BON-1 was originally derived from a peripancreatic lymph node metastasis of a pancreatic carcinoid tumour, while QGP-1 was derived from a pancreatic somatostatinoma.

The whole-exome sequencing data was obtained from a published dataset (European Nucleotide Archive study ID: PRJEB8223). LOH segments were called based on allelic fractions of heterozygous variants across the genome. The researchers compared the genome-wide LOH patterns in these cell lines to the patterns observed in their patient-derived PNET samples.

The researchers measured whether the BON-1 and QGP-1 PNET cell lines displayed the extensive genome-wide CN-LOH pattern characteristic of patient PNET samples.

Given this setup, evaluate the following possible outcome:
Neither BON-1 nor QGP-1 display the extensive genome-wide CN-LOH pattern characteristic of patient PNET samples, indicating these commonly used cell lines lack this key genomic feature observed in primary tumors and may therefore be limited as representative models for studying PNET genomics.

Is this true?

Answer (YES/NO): NO